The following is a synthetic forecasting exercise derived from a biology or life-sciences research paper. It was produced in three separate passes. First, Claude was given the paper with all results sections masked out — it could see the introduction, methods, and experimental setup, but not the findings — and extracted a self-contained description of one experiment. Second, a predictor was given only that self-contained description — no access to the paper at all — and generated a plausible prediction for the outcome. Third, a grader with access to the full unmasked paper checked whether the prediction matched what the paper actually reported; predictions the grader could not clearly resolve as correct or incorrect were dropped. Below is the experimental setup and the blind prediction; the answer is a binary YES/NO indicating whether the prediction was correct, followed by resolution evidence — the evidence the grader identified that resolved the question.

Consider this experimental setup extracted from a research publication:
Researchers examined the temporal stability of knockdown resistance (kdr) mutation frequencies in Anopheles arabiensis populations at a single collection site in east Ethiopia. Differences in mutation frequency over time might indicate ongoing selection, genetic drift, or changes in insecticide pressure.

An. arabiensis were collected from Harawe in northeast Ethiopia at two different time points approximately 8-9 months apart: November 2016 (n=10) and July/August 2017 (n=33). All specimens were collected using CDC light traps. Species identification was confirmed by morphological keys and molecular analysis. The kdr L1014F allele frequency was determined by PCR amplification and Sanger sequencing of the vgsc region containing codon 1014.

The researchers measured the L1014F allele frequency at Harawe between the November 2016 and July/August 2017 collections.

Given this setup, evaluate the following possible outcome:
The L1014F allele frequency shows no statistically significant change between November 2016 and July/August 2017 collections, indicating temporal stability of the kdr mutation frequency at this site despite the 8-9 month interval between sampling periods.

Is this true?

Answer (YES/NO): NO